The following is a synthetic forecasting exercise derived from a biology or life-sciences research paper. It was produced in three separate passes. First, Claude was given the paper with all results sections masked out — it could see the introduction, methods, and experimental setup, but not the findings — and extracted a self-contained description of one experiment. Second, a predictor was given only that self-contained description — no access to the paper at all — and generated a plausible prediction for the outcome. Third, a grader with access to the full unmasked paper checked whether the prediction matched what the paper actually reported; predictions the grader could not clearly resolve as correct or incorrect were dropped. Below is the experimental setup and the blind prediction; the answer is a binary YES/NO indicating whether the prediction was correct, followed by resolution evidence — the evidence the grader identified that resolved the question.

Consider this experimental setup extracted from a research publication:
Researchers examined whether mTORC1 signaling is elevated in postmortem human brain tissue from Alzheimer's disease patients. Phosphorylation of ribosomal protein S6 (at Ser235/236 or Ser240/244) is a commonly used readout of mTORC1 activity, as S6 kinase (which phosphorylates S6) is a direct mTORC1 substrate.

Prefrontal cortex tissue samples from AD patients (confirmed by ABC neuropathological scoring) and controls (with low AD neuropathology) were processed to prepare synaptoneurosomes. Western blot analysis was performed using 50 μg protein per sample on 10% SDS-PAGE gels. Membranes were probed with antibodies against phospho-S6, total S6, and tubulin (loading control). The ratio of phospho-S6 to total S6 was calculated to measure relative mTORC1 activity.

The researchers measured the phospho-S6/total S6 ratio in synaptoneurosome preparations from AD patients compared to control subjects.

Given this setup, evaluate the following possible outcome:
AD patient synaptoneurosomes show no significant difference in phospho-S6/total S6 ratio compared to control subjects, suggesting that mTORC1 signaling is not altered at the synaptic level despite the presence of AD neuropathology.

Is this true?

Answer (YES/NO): NO